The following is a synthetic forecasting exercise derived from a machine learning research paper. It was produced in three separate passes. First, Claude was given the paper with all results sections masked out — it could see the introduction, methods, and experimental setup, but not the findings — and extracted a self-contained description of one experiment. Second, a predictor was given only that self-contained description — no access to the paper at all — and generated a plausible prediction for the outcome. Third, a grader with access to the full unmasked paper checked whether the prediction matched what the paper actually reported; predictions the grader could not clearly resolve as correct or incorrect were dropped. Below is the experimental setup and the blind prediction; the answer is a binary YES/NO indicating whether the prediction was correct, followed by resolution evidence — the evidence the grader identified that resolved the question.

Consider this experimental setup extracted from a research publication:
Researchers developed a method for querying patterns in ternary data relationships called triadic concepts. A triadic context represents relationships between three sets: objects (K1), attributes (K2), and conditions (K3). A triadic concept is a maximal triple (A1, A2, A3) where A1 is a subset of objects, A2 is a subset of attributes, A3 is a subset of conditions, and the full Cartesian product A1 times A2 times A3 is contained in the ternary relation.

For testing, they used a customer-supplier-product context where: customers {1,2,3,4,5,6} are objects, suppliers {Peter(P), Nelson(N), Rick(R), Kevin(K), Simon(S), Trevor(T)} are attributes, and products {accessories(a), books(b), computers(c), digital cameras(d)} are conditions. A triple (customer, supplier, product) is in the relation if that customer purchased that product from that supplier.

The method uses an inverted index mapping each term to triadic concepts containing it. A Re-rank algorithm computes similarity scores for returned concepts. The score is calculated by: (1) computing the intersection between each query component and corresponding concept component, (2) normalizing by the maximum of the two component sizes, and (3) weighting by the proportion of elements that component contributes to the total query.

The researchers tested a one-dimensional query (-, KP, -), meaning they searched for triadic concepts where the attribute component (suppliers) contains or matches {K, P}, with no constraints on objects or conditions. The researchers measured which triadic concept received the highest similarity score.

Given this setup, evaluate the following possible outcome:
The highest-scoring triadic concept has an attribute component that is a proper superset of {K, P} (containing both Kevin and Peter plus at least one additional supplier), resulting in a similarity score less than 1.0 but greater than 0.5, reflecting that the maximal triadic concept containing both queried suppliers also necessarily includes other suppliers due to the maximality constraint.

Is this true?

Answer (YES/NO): NO